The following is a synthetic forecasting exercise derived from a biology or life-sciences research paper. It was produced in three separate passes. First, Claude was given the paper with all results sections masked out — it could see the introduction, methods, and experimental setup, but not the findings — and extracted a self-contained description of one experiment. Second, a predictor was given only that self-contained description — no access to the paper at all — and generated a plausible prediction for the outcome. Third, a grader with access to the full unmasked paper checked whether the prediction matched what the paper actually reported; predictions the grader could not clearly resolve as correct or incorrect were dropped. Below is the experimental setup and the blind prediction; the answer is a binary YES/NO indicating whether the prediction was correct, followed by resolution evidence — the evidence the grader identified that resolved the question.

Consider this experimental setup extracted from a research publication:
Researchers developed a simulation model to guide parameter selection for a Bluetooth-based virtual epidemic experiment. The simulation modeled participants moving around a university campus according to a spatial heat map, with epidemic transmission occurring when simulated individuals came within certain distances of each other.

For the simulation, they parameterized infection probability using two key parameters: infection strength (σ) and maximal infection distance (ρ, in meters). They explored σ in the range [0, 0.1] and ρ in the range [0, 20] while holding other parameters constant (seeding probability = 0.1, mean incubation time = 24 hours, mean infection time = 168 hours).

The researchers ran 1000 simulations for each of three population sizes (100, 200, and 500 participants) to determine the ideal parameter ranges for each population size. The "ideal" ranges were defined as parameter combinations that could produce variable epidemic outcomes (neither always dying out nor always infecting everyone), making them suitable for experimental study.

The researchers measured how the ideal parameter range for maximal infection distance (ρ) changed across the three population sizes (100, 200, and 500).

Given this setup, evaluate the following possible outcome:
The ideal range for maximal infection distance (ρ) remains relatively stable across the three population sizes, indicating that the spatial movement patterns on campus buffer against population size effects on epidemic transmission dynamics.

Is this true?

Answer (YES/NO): NO